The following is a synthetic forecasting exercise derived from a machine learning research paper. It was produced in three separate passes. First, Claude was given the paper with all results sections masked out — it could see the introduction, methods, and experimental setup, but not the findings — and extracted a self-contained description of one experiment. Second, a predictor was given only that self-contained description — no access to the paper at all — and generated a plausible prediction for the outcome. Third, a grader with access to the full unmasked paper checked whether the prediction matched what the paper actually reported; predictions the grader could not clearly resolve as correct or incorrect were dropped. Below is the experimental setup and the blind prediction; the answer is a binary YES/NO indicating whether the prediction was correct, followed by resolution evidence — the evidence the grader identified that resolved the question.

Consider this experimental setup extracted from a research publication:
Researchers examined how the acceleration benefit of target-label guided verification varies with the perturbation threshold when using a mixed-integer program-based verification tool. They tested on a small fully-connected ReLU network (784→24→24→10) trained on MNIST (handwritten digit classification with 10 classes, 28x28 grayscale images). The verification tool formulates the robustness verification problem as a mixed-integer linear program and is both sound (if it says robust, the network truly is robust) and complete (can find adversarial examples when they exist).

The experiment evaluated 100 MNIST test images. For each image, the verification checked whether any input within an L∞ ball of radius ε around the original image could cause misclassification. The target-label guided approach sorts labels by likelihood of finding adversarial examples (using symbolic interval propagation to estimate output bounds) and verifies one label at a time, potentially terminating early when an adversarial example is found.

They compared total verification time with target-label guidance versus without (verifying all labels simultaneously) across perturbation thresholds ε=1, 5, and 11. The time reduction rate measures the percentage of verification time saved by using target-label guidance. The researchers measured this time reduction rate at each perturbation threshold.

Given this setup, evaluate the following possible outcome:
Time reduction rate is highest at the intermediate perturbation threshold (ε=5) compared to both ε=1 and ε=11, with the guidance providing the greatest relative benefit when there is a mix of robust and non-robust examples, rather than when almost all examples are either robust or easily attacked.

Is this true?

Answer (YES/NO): NO